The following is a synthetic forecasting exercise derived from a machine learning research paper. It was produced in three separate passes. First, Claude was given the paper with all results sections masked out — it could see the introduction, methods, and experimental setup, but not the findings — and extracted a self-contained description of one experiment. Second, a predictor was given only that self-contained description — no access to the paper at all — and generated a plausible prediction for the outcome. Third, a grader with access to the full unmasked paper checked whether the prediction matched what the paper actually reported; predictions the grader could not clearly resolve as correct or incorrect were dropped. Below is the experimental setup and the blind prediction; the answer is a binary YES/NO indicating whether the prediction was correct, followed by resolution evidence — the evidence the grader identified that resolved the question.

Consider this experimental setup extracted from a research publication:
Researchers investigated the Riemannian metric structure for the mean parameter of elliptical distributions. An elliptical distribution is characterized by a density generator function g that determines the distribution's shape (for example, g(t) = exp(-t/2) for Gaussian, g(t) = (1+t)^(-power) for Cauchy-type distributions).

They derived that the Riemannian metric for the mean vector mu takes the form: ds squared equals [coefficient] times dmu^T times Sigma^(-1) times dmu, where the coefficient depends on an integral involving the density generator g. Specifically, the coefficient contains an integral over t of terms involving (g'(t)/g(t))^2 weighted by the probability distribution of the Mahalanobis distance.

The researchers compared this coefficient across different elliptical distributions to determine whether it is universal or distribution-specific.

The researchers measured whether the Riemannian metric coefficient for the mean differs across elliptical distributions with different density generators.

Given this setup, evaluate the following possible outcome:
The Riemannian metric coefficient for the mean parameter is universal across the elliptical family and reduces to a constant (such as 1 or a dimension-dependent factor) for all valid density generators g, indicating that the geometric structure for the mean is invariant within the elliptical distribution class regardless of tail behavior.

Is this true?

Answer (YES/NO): NO